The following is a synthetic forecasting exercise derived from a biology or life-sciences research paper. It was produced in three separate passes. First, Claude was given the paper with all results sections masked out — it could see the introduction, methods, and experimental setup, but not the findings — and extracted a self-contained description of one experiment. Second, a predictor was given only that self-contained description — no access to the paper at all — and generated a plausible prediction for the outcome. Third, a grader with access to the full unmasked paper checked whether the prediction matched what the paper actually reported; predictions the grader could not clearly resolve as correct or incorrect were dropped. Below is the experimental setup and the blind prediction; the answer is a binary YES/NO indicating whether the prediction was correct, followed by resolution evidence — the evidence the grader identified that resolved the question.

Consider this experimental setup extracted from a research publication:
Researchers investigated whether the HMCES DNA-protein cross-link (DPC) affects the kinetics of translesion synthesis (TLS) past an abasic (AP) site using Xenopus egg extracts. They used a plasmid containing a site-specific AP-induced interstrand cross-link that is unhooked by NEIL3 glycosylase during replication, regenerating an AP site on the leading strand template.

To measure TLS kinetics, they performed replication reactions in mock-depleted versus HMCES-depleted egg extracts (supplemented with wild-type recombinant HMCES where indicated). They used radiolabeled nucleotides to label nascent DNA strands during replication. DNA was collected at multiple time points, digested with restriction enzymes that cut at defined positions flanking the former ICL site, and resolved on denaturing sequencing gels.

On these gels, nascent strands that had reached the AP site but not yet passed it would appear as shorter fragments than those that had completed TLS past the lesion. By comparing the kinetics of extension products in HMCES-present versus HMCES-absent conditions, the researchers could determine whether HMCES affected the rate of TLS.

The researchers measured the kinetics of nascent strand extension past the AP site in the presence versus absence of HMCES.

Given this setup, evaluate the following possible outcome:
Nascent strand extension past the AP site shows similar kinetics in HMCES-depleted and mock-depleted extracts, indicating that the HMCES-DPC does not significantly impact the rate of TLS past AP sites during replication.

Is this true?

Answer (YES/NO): NO